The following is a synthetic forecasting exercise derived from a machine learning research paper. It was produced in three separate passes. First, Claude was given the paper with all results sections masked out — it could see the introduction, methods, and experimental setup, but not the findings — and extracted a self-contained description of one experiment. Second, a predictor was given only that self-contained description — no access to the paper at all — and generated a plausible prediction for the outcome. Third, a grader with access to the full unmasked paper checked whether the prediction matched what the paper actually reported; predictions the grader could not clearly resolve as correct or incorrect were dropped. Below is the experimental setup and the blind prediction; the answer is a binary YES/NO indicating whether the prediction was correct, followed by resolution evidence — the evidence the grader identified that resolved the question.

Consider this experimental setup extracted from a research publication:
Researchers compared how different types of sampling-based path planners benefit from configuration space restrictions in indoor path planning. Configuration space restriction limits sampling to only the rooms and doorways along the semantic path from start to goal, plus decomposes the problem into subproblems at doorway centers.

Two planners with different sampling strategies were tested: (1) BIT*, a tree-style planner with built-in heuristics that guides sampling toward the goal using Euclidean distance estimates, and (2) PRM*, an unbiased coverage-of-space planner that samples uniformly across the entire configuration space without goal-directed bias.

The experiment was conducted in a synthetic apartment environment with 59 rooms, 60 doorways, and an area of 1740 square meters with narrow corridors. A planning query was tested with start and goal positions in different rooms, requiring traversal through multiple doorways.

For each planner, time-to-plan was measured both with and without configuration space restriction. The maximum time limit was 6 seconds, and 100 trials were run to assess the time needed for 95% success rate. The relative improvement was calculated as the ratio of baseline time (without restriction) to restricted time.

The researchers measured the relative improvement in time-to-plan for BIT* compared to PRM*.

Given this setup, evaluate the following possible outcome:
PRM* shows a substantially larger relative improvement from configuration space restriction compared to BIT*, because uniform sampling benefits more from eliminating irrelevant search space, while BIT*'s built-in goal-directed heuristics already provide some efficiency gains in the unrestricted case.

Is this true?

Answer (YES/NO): YES